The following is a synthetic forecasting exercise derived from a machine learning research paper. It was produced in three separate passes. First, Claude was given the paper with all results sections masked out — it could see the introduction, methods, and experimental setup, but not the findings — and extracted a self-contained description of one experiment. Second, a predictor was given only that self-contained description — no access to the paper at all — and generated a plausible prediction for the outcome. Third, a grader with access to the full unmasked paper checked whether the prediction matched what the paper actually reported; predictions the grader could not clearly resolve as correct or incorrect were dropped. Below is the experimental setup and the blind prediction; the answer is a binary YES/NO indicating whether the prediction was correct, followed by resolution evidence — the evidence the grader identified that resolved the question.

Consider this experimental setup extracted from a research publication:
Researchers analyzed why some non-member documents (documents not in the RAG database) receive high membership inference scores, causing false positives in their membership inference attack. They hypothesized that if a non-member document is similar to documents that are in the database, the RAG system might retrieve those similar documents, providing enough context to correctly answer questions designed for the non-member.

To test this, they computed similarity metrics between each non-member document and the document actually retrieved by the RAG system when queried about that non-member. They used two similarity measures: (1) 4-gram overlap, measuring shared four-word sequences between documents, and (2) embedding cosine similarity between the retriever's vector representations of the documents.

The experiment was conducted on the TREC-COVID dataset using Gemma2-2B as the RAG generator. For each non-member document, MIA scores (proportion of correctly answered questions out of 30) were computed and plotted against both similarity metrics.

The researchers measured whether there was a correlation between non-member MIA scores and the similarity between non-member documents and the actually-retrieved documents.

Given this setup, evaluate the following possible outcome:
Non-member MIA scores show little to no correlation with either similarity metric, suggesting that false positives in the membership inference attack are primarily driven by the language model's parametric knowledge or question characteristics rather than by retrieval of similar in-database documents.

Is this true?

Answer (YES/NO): NO